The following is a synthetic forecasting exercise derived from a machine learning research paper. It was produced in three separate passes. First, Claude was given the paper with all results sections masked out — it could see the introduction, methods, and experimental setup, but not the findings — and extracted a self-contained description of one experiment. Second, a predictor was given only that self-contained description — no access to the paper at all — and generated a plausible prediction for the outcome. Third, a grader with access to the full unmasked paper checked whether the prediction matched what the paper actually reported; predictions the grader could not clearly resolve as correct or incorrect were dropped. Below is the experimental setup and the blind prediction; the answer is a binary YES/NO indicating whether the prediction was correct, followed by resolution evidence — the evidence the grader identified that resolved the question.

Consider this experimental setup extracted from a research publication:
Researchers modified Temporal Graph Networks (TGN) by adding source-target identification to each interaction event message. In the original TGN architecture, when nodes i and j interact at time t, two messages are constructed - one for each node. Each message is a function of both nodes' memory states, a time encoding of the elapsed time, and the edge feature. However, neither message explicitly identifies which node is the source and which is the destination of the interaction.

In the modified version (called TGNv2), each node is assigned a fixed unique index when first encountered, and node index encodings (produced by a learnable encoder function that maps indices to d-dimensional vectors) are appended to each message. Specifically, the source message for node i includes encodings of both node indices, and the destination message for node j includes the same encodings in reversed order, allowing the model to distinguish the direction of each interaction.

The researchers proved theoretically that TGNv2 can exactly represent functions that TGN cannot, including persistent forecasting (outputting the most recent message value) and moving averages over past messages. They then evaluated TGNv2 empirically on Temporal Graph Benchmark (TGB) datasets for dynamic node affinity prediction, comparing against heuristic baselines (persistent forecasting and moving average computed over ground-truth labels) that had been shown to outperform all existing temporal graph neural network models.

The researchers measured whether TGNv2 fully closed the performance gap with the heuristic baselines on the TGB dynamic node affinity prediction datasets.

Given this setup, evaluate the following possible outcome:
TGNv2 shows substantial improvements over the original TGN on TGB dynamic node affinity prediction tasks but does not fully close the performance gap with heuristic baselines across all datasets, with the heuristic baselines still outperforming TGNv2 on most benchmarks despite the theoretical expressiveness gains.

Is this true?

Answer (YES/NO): YES